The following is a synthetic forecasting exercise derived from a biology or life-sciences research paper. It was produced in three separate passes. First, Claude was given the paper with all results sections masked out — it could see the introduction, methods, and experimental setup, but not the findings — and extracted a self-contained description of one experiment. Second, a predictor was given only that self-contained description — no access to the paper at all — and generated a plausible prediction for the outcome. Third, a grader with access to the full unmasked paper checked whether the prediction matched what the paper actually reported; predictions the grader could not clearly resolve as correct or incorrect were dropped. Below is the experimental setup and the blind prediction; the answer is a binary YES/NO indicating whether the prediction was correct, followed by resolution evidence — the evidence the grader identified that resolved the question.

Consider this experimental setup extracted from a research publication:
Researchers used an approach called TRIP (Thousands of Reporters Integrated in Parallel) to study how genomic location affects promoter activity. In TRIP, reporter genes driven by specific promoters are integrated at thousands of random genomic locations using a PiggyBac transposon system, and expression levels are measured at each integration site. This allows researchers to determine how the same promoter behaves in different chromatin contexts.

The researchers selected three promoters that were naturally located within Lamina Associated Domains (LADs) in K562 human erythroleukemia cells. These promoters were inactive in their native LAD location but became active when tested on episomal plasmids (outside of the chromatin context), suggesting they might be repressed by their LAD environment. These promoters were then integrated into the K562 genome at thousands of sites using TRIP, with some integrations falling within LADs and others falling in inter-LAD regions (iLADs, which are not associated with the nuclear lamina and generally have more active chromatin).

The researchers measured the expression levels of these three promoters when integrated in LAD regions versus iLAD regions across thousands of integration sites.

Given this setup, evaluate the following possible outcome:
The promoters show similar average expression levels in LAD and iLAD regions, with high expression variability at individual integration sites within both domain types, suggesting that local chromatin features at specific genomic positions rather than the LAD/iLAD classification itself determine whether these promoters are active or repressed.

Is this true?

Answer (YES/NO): NO